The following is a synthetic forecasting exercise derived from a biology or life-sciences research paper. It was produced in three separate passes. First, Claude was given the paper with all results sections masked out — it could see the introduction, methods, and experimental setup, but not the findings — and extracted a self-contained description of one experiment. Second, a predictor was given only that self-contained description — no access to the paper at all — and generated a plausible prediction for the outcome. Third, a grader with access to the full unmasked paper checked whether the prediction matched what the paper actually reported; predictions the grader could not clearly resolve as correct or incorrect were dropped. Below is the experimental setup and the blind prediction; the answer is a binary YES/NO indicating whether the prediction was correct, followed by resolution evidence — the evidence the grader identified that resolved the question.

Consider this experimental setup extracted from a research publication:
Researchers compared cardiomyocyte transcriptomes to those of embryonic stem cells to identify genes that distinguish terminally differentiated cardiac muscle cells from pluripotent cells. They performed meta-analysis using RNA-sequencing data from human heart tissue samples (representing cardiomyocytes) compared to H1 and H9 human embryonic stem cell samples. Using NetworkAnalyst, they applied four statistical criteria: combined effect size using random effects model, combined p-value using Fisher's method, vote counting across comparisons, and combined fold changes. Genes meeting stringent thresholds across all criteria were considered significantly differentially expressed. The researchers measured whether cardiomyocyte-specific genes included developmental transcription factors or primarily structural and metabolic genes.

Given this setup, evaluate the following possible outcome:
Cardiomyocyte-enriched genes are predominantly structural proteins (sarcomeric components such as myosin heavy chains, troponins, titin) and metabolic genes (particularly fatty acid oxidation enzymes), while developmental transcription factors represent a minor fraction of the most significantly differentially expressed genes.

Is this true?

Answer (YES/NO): YES